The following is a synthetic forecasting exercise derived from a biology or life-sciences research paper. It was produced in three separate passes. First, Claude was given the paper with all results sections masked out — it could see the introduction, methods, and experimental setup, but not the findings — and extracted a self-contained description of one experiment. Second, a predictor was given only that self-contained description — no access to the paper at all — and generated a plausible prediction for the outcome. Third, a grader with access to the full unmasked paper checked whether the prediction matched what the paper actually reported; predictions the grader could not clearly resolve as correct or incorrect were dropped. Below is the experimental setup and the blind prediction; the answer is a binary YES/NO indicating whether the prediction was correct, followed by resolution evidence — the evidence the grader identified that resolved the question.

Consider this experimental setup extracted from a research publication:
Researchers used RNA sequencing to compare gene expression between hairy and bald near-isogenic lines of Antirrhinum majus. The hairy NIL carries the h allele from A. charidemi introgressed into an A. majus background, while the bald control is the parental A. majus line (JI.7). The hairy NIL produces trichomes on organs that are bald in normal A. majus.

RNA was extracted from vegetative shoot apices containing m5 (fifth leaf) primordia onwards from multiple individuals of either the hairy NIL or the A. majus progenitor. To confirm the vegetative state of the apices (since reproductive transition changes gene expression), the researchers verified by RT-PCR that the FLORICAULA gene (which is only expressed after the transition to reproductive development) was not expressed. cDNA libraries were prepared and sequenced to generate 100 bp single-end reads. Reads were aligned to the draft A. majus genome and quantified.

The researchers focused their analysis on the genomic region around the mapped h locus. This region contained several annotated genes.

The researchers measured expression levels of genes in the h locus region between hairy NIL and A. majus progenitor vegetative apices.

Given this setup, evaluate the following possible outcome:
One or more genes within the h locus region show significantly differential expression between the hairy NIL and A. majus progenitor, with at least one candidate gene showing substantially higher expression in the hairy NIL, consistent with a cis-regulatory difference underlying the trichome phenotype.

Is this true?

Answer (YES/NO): NO